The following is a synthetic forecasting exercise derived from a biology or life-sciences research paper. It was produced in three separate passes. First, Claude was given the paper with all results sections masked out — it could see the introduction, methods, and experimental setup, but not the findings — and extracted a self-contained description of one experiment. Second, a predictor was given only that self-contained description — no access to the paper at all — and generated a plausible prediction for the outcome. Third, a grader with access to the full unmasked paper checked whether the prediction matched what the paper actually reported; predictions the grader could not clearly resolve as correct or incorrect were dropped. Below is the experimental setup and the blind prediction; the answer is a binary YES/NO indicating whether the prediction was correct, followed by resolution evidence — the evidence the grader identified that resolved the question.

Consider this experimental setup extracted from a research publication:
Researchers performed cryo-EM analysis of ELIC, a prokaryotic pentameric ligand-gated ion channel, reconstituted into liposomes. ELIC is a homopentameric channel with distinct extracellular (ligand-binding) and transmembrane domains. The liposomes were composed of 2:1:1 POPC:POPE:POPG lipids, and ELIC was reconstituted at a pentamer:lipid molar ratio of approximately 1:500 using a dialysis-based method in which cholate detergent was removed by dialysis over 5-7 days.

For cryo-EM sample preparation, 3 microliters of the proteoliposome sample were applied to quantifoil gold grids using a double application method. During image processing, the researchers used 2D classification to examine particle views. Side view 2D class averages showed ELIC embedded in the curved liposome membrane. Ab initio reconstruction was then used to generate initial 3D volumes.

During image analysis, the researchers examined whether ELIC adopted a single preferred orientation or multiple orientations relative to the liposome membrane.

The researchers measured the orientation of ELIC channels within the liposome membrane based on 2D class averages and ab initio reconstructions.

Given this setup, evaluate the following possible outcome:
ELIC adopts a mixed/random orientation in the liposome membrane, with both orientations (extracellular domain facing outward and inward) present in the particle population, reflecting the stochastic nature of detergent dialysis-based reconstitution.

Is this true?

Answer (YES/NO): YES